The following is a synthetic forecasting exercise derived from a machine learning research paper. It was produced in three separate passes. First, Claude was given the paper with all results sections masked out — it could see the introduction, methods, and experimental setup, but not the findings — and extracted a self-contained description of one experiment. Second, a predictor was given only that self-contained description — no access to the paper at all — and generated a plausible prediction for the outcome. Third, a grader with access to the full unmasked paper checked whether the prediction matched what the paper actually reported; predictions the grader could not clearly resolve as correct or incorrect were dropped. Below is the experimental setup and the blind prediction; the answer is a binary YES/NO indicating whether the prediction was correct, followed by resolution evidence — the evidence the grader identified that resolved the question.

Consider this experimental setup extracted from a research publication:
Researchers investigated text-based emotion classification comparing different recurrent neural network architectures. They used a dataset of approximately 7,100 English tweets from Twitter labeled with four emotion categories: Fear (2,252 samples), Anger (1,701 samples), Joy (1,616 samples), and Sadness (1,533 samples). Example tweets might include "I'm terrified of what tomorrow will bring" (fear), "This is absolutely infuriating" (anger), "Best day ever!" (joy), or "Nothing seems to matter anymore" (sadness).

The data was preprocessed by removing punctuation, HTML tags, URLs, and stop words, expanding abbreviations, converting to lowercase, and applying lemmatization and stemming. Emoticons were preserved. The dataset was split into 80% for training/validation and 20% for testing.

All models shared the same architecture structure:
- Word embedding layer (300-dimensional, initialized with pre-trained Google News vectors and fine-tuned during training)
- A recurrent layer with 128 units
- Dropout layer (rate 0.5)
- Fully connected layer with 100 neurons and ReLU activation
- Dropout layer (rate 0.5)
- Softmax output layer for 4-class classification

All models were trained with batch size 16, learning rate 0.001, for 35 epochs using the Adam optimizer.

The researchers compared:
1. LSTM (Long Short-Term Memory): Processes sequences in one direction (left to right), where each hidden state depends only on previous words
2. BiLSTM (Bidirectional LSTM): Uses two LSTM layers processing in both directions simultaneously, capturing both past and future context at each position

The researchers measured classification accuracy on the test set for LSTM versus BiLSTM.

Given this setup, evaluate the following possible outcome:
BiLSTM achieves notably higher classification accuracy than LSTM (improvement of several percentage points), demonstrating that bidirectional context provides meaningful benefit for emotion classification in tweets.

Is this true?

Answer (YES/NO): NO